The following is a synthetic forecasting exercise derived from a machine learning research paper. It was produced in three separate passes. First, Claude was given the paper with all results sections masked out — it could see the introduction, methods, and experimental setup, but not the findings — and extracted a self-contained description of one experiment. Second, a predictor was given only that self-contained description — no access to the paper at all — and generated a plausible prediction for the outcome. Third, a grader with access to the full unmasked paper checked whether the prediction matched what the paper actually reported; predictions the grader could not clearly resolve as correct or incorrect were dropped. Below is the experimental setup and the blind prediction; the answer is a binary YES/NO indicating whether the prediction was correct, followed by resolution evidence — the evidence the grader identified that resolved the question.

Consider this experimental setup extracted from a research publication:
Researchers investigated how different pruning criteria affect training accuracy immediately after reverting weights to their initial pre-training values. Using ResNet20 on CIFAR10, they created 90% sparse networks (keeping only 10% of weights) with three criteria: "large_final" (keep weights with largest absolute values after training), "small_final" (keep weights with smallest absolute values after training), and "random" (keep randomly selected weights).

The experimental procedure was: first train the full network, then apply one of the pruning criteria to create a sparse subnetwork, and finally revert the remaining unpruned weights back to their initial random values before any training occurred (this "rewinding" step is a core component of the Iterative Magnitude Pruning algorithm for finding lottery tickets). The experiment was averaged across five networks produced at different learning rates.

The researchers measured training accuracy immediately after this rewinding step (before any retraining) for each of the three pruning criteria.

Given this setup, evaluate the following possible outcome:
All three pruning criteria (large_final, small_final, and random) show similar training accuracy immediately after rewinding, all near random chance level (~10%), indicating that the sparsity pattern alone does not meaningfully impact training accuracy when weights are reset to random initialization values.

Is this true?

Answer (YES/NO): YES